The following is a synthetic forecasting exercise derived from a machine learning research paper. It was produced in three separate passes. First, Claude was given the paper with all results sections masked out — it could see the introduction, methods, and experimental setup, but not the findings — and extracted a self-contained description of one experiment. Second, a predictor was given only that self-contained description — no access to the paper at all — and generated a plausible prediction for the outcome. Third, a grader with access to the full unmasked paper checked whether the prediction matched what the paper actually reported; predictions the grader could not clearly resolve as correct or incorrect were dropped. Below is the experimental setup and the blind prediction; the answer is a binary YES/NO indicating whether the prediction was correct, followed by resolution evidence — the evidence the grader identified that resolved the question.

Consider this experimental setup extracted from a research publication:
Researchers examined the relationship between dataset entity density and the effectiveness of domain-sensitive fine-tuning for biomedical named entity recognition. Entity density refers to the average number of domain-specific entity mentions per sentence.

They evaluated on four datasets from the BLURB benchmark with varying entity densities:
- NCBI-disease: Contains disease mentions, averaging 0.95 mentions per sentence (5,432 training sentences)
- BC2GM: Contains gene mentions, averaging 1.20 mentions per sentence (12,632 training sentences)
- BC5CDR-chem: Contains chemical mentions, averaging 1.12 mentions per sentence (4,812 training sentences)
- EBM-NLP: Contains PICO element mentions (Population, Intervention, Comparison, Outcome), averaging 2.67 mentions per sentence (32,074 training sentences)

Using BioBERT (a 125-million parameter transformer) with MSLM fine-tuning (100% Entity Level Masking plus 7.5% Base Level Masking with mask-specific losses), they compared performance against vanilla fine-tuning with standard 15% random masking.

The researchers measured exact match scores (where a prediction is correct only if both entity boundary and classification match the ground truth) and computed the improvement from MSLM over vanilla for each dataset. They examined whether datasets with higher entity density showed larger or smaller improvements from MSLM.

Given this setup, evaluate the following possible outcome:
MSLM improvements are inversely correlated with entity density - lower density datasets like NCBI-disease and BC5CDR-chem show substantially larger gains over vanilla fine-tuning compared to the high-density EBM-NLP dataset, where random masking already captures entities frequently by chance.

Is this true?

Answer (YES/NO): NO